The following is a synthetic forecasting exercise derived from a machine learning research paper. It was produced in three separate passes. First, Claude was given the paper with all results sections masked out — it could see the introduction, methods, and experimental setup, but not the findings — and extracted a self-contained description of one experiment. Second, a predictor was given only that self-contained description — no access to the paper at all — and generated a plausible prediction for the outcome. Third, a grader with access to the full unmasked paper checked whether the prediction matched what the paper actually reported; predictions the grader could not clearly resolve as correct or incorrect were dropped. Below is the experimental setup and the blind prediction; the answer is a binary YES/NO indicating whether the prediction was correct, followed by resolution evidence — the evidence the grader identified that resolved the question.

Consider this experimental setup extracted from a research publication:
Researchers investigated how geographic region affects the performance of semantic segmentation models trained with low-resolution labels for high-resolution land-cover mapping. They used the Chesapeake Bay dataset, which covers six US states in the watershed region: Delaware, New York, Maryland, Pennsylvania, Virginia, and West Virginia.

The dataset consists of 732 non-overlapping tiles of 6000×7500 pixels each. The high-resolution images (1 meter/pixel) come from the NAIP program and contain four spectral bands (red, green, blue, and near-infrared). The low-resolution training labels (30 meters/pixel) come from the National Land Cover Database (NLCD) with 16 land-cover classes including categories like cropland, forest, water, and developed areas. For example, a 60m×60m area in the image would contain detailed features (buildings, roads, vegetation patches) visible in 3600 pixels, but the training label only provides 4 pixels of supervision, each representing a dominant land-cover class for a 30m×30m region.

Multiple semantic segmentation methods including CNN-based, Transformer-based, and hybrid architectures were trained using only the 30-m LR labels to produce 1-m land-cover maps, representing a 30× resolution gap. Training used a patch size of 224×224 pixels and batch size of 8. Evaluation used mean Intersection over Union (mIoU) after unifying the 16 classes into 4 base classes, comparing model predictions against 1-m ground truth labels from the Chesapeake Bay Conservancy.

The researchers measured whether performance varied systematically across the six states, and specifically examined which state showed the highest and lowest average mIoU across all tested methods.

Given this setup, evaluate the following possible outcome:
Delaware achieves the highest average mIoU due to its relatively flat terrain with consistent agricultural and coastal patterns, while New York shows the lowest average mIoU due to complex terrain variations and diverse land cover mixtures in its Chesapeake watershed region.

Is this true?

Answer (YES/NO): NO